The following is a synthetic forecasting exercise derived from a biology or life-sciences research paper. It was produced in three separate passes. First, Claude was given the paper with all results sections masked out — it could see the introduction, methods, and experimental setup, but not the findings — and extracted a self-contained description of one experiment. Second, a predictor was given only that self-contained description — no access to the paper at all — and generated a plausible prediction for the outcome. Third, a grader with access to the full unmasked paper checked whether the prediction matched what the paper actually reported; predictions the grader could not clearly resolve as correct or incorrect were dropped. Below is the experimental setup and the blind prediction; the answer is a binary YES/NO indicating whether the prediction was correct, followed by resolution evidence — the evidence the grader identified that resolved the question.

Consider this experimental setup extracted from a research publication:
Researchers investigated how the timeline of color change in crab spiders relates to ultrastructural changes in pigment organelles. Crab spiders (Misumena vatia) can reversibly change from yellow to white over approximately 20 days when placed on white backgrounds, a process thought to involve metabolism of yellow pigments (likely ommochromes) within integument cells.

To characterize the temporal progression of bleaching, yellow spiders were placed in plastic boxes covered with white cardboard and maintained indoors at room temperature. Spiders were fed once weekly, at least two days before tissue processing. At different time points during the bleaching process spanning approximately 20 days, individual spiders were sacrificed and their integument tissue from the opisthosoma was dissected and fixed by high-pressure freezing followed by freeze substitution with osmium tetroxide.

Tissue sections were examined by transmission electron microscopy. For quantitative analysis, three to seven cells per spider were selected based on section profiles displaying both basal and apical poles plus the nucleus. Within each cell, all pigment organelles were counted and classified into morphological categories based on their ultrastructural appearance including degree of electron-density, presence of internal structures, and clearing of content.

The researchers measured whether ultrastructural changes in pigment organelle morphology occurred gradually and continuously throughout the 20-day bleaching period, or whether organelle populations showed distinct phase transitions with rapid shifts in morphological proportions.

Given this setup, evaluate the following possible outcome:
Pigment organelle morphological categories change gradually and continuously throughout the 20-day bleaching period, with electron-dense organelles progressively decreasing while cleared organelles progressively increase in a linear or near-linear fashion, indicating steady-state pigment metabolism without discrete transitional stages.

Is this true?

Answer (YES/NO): NO